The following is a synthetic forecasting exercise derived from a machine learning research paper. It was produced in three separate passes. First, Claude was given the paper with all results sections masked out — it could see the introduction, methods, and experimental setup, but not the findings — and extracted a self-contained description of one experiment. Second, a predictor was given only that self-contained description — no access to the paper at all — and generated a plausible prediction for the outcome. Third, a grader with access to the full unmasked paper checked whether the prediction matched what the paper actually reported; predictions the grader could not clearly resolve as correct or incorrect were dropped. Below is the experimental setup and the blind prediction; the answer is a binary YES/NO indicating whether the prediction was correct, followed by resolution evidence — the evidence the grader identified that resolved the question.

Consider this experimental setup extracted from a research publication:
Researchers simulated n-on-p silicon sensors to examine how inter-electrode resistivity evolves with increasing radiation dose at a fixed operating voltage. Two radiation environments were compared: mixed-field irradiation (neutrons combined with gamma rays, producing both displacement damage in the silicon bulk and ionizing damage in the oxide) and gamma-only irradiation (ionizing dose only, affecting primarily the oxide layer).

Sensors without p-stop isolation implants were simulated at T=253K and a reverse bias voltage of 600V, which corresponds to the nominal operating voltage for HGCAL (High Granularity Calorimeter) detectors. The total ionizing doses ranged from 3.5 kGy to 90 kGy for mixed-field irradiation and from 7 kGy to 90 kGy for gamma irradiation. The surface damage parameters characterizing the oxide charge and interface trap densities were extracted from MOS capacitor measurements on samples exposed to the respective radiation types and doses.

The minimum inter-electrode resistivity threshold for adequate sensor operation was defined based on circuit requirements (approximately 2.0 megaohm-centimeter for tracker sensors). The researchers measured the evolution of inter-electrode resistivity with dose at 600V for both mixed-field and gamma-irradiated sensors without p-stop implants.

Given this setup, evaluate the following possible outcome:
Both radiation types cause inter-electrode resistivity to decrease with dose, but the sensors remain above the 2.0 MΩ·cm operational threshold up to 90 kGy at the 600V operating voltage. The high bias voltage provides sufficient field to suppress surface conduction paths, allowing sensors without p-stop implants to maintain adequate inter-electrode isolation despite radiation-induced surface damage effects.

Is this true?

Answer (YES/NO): NO